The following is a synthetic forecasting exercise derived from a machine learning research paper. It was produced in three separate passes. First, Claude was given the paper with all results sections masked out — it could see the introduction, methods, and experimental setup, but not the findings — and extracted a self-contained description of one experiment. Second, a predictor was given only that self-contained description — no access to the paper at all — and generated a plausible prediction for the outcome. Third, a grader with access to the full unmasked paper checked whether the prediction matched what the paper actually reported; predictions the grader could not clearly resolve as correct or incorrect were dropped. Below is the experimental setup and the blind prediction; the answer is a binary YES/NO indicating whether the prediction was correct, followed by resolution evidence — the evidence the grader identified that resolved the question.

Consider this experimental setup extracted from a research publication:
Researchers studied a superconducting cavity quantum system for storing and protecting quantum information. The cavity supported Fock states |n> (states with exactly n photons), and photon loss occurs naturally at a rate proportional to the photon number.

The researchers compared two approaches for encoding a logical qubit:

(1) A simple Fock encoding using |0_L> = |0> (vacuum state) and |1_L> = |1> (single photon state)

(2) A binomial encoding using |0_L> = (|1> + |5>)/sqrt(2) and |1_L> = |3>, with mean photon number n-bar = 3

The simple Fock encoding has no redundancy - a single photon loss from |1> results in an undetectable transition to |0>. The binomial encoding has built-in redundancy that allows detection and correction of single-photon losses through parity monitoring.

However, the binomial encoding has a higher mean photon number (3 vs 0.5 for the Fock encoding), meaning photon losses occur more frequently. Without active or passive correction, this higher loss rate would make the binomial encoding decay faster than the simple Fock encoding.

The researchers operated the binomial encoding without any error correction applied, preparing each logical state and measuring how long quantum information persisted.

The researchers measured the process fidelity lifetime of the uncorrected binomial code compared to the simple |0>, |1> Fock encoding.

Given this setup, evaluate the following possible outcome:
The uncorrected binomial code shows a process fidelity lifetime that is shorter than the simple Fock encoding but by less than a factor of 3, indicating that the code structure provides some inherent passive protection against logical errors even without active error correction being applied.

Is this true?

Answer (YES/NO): YES